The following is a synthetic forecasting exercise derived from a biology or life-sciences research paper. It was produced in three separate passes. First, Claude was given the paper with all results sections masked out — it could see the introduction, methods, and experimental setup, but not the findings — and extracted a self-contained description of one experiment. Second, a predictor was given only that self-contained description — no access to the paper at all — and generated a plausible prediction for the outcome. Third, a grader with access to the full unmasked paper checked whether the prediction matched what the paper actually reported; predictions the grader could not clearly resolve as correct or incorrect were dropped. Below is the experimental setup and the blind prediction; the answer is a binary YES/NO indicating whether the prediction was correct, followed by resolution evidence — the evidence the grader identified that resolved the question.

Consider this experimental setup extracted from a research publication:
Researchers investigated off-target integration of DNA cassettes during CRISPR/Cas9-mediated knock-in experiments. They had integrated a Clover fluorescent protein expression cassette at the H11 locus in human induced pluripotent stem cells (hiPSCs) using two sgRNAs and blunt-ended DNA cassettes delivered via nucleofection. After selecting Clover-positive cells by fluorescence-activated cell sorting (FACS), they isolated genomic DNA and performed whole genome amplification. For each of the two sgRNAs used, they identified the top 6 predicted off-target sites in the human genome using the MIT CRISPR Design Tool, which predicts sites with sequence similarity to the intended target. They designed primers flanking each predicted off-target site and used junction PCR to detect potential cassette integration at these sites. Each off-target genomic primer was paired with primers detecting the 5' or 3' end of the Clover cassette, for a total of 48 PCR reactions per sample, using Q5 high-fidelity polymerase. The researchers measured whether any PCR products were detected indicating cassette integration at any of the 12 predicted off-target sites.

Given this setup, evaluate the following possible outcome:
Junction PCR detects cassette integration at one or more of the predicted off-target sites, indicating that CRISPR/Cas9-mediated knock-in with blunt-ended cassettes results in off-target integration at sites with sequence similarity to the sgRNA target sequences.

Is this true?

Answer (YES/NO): YES